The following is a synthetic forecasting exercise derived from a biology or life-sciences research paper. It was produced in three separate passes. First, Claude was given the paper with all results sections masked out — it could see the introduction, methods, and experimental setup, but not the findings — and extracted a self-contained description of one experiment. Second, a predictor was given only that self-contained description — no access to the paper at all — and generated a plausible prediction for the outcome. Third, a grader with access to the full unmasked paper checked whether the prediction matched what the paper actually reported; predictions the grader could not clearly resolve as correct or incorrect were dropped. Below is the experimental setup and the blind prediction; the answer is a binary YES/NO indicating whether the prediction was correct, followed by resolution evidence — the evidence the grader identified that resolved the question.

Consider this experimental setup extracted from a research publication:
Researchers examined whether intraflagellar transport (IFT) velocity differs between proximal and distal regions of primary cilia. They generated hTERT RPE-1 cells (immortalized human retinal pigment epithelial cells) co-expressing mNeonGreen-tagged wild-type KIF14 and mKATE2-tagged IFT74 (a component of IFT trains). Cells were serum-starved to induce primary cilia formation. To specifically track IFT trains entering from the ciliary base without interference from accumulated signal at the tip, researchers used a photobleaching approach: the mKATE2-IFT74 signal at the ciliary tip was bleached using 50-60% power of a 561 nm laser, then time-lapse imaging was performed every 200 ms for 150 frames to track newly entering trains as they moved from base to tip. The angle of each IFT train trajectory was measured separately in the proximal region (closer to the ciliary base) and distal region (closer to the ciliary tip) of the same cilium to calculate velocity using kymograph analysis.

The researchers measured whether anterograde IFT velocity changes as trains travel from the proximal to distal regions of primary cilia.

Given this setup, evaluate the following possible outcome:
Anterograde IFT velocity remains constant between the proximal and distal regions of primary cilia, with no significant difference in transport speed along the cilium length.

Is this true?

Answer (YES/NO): NO